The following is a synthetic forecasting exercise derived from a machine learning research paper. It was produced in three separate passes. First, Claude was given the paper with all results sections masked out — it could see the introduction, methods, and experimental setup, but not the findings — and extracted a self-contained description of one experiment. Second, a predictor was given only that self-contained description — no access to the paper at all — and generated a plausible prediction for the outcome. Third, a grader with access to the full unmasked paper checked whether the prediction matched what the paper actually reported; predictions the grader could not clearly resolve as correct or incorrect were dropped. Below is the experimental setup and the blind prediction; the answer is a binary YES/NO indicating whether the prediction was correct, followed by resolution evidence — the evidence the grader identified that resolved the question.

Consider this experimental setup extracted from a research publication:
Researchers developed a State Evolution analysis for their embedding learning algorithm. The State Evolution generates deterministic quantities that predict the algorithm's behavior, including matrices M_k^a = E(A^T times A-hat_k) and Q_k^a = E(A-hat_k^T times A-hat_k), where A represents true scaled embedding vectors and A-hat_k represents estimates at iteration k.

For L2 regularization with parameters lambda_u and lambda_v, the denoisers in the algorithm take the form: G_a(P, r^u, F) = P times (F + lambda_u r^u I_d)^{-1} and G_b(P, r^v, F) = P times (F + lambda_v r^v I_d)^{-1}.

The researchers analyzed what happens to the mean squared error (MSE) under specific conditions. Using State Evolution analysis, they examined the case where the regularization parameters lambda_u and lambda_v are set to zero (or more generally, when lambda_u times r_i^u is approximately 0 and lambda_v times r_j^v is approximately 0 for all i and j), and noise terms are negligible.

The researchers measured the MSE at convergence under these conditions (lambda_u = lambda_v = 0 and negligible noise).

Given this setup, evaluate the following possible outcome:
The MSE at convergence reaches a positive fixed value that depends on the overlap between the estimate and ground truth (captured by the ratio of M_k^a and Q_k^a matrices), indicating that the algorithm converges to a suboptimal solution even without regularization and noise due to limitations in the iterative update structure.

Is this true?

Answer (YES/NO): NO